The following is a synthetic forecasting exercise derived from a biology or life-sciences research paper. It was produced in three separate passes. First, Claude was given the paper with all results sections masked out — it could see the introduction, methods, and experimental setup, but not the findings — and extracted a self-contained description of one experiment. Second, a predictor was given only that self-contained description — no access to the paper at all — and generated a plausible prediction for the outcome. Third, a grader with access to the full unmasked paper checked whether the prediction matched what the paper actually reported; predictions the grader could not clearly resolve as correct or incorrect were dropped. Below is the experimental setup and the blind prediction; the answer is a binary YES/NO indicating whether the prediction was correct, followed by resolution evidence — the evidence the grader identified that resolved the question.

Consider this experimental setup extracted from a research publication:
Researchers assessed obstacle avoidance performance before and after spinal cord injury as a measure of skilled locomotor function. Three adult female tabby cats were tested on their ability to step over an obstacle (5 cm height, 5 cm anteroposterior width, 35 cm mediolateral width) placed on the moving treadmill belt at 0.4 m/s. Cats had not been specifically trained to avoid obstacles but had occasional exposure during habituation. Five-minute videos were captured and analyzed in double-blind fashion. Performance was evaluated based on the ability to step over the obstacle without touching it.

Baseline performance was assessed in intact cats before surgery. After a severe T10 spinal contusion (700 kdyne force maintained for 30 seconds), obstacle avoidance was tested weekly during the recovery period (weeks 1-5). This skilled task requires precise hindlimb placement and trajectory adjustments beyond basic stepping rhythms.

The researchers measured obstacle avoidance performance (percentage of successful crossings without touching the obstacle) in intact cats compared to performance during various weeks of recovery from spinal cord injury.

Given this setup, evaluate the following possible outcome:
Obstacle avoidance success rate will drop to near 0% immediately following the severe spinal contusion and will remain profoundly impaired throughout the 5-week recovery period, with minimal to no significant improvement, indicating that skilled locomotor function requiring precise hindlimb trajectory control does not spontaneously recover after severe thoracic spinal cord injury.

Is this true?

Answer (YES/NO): NO